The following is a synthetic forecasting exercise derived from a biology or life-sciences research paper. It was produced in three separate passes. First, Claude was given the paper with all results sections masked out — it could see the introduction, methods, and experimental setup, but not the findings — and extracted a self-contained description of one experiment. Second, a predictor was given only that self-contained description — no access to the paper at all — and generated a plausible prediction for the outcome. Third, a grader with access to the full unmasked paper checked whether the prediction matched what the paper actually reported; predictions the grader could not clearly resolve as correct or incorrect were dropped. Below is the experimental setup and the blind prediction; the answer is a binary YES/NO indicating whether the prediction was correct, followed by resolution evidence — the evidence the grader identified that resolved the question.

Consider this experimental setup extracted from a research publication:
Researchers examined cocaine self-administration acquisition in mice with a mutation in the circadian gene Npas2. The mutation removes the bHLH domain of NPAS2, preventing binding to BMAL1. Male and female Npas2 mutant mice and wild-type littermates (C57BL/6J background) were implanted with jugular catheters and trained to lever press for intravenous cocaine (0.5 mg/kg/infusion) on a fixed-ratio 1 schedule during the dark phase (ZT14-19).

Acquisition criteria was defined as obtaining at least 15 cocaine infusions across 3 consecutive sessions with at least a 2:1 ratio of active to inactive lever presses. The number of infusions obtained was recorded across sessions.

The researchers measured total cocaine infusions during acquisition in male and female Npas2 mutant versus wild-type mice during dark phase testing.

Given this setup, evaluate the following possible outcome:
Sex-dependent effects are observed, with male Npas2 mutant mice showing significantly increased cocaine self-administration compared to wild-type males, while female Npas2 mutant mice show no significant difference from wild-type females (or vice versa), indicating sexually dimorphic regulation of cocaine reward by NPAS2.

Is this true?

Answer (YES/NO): YES